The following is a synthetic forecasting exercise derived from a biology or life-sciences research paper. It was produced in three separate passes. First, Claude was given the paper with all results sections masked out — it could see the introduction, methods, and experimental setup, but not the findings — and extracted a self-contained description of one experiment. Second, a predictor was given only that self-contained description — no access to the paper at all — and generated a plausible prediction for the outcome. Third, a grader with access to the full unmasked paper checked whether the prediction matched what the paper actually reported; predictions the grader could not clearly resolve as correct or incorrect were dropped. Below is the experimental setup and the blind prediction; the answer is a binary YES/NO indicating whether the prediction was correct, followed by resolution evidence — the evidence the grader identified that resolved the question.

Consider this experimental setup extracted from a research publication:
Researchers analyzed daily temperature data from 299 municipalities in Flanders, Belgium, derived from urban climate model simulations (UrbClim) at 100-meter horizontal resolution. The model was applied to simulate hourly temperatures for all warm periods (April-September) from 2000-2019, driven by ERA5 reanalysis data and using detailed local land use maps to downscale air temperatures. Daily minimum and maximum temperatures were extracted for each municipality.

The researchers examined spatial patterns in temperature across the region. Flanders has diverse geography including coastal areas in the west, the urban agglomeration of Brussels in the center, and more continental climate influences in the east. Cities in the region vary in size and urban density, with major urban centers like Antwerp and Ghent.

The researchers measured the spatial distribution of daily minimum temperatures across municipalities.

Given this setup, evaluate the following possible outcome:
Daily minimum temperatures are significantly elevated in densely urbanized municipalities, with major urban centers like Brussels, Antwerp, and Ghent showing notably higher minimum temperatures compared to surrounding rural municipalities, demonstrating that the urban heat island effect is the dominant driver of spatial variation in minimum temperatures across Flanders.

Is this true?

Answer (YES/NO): NO